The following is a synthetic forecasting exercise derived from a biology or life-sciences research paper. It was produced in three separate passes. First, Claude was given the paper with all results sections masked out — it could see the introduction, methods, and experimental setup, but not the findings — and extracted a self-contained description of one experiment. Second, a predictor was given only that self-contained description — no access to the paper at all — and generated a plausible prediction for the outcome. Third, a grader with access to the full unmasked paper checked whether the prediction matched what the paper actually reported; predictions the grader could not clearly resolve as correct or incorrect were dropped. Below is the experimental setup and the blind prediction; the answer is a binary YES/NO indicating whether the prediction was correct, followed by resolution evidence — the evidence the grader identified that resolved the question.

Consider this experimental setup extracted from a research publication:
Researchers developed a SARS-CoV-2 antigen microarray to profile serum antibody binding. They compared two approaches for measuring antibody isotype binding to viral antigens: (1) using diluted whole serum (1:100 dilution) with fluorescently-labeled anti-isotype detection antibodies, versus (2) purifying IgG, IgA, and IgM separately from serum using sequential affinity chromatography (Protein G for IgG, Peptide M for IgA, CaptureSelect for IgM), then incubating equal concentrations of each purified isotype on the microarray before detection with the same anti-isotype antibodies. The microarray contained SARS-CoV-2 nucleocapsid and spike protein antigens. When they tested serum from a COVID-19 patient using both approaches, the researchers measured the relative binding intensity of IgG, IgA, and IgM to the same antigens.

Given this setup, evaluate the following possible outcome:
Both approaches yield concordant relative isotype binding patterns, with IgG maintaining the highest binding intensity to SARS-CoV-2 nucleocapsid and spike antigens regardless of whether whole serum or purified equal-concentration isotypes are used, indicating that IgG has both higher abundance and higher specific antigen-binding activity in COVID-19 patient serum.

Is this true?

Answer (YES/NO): NO